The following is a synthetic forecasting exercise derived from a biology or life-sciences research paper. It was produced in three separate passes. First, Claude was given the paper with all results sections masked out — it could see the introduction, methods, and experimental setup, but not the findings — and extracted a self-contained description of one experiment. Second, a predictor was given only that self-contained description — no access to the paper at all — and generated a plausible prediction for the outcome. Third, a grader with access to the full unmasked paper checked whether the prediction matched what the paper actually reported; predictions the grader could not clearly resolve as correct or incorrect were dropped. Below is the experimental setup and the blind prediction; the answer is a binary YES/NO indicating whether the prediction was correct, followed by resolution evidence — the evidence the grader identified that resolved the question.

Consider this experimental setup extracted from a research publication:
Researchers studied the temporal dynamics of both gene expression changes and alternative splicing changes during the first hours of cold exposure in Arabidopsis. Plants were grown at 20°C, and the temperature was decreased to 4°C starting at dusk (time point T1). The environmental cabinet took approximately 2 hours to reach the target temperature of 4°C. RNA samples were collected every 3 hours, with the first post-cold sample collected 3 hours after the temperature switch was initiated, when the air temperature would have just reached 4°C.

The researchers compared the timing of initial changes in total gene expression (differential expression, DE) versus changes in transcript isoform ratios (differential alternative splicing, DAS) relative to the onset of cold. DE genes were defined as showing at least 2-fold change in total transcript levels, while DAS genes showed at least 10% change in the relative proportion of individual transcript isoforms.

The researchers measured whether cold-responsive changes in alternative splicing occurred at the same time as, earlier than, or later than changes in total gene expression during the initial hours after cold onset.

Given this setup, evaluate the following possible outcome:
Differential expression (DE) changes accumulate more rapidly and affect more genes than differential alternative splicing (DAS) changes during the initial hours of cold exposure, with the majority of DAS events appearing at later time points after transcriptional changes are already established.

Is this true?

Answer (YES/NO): NO